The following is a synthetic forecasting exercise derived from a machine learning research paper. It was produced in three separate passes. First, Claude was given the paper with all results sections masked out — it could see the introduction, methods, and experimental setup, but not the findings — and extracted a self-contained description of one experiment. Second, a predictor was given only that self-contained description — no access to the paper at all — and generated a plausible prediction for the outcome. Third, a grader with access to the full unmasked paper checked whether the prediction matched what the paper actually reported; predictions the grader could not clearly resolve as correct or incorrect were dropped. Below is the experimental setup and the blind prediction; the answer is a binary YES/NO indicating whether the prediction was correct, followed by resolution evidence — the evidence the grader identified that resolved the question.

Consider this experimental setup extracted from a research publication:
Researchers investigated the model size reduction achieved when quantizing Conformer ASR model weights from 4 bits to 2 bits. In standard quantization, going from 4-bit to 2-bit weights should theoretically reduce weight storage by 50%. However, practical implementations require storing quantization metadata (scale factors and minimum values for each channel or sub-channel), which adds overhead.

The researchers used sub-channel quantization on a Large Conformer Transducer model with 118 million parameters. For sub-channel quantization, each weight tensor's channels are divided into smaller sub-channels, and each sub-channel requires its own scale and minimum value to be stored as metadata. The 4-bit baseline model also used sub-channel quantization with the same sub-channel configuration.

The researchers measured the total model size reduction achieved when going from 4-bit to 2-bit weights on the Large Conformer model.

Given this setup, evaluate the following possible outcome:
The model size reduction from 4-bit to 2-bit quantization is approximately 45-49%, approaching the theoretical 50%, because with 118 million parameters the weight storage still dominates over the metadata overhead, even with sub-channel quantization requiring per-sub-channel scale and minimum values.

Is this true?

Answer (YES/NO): NO